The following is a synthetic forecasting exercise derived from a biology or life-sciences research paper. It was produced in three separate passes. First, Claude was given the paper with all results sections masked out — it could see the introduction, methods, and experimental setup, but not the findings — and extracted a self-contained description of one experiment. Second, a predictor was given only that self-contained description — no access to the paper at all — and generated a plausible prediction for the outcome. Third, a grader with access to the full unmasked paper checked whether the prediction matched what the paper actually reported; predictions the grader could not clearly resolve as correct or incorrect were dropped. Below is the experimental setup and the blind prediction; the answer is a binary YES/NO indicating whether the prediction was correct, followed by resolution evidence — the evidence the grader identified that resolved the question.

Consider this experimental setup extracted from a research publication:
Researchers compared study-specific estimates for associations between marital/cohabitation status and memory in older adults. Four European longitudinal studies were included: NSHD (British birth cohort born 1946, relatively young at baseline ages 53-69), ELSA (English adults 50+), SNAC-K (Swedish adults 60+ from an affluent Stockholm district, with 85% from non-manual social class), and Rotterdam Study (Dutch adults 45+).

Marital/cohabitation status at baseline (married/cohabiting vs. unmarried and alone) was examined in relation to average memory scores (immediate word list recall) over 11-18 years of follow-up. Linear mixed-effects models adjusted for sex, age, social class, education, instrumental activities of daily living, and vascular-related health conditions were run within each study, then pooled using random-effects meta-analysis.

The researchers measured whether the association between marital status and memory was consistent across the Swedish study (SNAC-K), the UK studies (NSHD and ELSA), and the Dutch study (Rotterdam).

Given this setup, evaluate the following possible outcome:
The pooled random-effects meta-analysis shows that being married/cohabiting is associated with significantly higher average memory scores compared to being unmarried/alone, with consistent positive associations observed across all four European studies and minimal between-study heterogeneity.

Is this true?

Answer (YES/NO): NO